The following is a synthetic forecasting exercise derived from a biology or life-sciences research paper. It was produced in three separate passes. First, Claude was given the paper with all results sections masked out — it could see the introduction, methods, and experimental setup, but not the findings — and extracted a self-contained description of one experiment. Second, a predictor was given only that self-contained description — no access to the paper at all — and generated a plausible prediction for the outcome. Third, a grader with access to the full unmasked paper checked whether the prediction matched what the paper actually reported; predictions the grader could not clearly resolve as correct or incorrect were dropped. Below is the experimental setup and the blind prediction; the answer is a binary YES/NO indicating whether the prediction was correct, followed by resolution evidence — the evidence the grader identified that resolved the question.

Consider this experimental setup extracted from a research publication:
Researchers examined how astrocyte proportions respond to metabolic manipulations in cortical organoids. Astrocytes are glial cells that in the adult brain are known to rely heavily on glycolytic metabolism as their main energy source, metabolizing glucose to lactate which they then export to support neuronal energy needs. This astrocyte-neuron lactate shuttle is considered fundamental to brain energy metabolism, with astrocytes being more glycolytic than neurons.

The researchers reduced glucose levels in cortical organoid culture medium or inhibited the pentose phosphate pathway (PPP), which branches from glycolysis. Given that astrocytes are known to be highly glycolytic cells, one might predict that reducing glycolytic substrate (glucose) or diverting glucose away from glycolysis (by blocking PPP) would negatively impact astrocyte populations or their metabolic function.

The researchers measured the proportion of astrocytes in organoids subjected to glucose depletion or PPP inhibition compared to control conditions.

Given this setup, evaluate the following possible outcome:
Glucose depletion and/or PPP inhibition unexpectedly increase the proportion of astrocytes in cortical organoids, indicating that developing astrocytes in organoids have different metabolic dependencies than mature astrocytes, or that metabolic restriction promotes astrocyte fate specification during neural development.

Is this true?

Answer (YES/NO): YES